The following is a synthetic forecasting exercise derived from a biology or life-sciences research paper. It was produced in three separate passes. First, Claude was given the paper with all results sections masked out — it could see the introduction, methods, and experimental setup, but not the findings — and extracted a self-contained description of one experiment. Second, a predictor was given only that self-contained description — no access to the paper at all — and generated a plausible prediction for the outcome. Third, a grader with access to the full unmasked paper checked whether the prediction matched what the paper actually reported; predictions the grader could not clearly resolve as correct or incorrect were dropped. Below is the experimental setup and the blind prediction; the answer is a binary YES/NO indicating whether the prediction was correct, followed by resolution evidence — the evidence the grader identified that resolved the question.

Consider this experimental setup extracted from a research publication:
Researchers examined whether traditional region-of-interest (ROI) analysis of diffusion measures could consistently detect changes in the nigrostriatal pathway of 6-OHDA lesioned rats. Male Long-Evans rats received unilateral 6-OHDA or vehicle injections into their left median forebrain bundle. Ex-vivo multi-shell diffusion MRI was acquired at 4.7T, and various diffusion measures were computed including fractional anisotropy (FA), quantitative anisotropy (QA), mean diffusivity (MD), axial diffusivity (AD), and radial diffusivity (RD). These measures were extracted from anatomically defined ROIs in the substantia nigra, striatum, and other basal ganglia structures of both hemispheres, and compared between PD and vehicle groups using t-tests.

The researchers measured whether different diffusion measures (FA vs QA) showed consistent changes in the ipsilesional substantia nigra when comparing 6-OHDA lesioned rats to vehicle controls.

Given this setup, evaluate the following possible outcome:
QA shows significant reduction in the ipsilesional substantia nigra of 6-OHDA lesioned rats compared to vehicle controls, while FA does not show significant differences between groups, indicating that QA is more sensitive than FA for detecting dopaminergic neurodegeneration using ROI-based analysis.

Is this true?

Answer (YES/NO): YES